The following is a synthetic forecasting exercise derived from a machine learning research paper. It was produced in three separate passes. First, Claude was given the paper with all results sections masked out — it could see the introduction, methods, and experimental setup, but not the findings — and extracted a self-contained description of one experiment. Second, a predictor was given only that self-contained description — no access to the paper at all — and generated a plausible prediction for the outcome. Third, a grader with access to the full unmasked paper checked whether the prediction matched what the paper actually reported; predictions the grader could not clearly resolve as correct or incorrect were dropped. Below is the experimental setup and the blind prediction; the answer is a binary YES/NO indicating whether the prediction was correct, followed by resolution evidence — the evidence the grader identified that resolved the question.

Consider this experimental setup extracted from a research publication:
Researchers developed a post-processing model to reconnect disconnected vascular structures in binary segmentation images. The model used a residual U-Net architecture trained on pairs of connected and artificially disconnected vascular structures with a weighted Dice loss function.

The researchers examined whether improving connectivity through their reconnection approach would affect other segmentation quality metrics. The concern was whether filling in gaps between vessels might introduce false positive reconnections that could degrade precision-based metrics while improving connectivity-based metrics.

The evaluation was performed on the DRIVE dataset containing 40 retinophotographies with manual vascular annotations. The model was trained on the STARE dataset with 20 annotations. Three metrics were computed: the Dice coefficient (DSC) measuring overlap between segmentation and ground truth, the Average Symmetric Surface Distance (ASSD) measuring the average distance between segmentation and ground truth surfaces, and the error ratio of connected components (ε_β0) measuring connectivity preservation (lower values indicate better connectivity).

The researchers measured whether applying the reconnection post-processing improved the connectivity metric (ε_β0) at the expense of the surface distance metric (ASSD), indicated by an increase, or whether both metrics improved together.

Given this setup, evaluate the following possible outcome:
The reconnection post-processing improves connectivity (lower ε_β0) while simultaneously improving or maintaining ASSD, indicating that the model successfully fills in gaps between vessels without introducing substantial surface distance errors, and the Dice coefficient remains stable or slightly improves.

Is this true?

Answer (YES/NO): NO